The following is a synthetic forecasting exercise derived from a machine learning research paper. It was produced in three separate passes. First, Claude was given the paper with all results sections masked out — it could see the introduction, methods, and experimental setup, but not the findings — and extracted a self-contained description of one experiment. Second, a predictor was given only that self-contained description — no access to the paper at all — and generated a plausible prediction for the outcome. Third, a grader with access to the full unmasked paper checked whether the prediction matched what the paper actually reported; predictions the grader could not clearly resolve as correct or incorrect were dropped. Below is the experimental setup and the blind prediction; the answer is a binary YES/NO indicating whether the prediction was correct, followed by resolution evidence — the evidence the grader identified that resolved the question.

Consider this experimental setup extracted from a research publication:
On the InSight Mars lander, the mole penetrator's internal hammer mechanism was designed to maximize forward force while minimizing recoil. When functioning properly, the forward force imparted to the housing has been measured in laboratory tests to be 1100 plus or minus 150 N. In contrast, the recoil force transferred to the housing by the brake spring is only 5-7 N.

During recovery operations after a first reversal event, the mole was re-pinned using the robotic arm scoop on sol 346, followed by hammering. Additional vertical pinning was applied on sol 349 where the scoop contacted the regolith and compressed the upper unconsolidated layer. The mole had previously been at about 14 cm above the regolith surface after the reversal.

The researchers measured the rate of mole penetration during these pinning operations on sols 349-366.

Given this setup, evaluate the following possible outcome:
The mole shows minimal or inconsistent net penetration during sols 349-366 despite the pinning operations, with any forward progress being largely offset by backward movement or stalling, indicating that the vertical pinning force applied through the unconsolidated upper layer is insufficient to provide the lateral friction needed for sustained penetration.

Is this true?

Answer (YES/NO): NO